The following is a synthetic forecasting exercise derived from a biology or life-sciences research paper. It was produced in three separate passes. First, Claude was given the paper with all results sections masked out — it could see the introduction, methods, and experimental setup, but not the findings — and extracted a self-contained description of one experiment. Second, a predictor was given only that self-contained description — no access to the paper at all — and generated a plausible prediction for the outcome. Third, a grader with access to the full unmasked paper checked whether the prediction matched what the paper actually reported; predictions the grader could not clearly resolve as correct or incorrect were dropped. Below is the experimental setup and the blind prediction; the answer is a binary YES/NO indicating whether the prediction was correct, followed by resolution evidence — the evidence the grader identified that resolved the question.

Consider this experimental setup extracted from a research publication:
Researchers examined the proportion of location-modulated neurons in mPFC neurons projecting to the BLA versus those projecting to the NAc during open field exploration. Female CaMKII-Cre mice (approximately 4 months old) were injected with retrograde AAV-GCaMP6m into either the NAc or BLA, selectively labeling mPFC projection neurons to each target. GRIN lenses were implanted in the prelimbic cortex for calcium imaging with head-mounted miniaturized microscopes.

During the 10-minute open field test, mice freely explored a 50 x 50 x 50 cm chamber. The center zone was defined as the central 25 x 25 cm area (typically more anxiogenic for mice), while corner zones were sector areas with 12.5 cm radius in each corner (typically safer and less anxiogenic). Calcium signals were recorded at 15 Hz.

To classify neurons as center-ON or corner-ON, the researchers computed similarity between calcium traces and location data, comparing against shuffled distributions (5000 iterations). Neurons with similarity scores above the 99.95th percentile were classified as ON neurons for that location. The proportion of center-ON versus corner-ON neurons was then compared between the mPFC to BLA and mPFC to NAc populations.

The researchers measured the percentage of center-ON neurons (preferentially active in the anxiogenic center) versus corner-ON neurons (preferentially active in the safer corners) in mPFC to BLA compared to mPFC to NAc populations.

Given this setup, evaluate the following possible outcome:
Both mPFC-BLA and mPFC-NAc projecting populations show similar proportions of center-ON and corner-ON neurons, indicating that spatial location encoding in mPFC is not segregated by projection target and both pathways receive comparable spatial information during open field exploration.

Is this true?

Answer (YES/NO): NO